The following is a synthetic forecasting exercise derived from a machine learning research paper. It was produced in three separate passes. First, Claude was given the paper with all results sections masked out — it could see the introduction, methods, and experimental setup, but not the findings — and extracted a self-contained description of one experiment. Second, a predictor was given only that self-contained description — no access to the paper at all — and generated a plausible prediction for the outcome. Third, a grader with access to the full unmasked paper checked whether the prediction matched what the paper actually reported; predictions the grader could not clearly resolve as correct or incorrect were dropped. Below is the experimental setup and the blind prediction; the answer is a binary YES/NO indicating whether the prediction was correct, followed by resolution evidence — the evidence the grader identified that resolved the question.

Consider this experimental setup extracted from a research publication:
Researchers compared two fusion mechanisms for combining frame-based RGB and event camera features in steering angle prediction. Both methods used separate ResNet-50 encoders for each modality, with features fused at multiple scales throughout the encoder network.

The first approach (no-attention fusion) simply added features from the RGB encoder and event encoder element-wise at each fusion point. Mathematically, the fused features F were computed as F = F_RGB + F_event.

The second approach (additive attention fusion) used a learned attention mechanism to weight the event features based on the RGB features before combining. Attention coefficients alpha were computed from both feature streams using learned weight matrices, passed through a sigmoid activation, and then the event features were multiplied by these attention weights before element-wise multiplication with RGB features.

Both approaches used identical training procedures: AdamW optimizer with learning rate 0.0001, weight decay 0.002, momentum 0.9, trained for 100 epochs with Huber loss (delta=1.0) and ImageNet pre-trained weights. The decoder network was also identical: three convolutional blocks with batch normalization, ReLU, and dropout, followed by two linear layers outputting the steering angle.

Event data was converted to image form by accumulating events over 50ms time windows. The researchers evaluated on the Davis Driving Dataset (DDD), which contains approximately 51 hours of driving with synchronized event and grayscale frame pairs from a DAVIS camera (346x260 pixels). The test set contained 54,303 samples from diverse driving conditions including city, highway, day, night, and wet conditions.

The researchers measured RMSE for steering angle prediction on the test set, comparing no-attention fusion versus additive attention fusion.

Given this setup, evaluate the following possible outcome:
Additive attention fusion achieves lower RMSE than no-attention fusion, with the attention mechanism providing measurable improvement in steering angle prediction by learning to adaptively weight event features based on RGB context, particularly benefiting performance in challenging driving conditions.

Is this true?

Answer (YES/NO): YES